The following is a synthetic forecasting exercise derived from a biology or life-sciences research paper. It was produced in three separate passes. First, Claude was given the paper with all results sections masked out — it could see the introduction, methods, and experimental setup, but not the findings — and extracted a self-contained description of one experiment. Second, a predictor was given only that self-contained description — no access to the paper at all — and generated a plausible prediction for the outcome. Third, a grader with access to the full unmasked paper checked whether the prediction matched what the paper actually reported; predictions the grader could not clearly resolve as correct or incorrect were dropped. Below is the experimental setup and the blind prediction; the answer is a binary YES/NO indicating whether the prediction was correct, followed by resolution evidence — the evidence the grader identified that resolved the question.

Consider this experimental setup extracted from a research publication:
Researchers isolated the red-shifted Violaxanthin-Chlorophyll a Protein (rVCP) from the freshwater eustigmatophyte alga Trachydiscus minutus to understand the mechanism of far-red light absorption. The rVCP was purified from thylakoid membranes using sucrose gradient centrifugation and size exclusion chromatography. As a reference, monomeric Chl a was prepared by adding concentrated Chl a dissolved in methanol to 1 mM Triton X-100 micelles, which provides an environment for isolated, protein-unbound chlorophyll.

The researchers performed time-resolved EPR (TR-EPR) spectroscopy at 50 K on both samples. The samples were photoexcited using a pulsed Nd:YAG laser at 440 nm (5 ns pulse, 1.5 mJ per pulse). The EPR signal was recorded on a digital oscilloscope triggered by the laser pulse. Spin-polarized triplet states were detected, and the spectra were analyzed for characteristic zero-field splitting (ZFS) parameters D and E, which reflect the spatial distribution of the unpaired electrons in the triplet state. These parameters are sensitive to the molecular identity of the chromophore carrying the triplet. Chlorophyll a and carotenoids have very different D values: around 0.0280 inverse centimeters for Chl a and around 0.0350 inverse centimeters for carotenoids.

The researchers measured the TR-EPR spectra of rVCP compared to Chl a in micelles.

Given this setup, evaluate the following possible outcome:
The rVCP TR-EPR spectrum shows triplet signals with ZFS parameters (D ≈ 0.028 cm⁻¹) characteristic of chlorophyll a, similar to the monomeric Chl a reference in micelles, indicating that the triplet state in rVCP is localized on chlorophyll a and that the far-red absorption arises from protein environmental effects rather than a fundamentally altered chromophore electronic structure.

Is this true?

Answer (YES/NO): NO